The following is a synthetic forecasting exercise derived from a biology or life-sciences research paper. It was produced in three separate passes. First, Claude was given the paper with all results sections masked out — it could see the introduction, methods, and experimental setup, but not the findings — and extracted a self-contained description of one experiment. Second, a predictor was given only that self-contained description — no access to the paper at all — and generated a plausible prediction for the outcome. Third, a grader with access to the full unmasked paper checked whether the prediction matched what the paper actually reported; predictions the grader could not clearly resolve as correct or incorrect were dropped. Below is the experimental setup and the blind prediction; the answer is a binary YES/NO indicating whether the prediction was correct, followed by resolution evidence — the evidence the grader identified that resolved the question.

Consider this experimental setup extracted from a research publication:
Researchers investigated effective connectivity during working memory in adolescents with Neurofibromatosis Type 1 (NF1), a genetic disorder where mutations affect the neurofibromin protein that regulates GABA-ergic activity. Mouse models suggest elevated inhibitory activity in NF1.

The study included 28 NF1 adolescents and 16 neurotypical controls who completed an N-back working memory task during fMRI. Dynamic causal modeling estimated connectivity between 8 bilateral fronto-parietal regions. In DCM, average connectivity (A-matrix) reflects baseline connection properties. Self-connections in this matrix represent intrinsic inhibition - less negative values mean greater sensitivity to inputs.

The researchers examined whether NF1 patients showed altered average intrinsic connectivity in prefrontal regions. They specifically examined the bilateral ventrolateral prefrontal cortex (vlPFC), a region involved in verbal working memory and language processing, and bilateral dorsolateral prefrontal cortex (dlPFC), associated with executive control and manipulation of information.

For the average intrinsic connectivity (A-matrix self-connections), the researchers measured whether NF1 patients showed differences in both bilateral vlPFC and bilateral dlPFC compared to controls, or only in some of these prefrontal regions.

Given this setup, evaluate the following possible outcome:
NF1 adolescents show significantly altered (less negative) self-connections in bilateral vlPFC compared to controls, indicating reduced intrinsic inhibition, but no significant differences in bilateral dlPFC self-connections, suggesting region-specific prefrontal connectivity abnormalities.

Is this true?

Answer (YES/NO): NO